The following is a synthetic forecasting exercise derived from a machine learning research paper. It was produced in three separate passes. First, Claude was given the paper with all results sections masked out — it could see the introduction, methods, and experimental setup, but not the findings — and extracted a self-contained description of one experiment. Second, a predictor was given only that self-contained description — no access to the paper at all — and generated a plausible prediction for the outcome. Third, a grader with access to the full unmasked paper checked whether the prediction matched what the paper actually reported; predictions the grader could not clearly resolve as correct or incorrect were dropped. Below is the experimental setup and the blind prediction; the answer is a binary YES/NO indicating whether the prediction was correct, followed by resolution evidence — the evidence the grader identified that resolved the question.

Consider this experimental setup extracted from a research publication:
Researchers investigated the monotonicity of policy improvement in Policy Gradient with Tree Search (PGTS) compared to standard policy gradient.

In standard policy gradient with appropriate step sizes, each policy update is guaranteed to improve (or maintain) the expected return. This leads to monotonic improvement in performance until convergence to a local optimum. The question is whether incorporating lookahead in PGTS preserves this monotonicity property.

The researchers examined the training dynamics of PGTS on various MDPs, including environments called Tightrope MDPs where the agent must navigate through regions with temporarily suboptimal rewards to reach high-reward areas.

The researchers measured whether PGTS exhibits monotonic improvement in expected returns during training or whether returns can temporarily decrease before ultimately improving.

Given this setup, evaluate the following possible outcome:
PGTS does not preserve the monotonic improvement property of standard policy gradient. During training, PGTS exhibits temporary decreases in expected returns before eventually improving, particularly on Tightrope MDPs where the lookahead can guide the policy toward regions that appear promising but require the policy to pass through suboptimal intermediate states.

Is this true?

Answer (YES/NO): YES